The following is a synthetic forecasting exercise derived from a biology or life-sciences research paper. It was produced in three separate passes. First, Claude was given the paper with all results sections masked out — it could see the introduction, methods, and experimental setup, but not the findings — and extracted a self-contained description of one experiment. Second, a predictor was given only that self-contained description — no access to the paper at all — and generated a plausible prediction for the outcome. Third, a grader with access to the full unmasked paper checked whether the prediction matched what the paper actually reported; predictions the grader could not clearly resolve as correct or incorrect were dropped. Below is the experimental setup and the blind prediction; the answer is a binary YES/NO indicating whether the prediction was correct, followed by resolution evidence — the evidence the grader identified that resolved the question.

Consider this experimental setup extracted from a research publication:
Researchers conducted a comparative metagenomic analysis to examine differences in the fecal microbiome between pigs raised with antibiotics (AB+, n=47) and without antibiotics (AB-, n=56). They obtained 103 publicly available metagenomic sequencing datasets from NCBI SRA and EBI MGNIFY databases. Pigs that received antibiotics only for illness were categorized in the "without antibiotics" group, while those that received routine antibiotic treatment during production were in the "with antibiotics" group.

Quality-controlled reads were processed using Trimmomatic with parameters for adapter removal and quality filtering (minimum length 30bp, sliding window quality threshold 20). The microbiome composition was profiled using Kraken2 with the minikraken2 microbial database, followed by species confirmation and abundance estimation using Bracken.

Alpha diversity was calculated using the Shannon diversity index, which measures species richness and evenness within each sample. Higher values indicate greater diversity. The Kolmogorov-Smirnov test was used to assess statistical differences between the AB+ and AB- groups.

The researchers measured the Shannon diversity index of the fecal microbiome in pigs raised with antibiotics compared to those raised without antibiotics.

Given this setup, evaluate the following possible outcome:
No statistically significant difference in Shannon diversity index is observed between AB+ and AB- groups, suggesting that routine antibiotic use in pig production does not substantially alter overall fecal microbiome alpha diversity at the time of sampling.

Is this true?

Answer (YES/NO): YES